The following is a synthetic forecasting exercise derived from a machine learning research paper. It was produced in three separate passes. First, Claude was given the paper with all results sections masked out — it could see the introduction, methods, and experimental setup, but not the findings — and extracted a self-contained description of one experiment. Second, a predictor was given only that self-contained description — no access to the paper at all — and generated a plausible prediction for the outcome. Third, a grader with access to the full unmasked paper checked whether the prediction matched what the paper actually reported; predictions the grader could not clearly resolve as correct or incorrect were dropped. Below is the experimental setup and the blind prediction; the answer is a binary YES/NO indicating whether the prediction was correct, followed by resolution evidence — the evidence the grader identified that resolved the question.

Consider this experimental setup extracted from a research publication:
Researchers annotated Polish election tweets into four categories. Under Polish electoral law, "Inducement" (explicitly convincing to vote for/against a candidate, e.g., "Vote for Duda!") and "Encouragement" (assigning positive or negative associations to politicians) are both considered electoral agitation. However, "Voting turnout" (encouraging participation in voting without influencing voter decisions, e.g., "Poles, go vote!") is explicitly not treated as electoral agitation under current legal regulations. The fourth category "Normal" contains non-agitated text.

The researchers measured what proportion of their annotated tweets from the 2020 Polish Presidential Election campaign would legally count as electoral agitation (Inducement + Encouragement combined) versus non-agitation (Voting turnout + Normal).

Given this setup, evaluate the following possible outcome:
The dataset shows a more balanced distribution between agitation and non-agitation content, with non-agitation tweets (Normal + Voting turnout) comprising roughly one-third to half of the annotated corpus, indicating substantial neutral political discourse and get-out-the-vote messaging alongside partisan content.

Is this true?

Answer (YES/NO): NO